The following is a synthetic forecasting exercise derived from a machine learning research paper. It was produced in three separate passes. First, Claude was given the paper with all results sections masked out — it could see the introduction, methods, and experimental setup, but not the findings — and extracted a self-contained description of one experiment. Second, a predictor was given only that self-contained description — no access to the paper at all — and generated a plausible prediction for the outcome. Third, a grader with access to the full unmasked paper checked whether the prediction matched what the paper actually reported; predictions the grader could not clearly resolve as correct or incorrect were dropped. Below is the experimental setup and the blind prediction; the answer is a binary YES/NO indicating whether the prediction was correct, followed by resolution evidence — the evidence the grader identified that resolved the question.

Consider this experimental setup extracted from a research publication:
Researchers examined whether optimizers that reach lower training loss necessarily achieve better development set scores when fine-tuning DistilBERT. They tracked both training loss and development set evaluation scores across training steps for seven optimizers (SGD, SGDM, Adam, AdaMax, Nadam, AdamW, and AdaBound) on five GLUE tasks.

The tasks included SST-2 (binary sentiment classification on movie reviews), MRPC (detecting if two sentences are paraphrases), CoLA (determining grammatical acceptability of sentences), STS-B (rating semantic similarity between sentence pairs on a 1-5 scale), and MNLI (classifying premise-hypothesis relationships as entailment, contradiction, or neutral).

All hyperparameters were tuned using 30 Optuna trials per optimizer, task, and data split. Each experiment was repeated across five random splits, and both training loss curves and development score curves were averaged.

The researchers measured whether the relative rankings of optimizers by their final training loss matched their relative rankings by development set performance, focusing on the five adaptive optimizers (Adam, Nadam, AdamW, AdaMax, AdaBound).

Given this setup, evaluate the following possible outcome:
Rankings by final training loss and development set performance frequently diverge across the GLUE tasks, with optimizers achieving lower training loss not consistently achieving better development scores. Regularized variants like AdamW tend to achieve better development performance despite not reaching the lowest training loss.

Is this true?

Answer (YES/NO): NO